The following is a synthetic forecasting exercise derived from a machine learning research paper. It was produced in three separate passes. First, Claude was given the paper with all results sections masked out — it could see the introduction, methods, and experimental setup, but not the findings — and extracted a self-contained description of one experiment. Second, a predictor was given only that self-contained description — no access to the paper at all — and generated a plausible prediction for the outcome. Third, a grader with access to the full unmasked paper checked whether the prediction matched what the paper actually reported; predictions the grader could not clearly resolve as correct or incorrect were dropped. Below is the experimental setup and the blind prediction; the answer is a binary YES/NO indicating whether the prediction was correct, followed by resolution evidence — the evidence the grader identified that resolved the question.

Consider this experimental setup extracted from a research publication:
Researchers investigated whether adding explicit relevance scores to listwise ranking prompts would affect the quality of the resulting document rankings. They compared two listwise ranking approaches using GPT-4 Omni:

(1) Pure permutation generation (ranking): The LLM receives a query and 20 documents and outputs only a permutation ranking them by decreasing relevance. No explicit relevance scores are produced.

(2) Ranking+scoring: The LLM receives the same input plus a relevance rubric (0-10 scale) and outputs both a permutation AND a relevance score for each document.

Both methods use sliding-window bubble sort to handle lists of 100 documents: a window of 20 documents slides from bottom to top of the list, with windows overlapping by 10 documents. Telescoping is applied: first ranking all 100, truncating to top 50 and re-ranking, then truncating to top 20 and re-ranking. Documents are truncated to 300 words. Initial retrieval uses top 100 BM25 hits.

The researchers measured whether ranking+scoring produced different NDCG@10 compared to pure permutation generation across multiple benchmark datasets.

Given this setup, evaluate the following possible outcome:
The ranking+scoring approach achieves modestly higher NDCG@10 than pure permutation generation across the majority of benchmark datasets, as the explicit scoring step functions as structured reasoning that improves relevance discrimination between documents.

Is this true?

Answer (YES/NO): NO